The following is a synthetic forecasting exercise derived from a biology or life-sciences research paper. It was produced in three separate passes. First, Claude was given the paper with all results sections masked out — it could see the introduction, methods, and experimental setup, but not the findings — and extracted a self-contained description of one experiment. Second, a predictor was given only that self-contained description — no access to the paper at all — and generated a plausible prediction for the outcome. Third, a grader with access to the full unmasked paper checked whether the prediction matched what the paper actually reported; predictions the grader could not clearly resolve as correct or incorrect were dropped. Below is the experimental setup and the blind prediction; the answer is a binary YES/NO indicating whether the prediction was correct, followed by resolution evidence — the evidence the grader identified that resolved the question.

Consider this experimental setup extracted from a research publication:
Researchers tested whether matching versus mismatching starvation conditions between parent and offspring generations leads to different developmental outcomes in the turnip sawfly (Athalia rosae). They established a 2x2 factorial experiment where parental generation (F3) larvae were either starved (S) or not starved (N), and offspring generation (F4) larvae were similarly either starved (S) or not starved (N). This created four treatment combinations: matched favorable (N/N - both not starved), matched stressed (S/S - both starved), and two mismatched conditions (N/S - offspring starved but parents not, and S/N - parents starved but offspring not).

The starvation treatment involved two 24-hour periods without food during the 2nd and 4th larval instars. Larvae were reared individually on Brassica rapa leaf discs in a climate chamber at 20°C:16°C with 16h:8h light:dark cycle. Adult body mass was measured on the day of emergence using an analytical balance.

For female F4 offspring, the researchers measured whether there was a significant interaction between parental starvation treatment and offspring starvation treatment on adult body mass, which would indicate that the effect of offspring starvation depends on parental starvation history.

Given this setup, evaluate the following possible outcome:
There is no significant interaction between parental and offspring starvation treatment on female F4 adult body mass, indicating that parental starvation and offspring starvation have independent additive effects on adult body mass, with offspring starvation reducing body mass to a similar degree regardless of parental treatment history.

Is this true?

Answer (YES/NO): YES